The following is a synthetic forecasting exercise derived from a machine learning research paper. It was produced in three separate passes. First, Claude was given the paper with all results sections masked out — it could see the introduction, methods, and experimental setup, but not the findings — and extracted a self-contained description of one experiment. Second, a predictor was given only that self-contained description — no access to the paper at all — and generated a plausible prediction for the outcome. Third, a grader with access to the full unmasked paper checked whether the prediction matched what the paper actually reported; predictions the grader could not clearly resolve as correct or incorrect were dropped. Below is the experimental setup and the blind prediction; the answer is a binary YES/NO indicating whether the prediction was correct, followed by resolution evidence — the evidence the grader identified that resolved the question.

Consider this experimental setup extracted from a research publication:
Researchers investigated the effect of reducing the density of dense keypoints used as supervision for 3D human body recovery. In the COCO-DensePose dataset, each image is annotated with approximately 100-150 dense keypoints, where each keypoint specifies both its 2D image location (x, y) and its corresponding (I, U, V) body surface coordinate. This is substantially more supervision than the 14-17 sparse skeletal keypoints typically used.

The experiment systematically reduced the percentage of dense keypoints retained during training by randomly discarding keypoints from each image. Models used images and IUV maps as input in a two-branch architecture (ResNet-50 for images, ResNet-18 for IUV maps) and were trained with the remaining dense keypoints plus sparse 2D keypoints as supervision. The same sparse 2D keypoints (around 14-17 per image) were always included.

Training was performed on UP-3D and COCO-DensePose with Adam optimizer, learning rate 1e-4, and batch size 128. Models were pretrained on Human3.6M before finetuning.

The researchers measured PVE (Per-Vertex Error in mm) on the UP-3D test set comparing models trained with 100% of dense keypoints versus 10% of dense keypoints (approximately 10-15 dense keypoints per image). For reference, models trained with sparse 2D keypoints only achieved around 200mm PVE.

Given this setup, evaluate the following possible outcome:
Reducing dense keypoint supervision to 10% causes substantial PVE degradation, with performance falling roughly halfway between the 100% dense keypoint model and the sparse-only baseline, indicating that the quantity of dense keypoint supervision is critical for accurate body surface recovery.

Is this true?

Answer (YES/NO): NO